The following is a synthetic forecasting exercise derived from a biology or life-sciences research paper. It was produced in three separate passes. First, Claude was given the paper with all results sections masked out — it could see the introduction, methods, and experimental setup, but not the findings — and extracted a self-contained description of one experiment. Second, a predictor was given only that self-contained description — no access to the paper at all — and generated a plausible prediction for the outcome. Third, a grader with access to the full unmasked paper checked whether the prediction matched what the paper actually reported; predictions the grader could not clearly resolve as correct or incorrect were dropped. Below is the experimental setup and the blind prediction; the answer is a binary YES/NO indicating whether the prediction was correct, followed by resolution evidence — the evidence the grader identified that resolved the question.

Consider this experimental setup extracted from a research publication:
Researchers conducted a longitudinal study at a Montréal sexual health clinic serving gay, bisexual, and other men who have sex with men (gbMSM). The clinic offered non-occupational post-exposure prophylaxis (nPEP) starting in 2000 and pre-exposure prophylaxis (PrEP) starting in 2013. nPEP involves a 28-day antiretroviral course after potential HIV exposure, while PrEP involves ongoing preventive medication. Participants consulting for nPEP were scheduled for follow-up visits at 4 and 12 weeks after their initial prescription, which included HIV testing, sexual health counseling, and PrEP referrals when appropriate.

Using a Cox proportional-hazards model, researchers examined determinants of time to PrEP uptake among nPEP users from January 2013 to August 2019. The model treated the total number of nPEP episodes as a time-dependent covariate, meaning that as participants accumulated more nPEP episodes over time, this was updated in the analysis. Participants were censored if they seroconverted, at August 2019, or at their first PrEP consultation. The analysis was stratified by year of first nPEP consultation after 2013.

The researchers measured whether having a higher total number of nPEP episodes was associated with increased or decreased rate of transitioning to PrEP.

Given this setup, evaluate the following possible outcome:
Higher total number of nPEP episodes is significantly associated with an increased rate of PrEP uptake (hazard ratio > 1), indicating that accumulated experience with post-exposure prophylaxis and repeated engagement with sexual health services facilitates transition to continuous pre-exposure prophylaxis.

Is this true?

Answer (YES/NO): YES